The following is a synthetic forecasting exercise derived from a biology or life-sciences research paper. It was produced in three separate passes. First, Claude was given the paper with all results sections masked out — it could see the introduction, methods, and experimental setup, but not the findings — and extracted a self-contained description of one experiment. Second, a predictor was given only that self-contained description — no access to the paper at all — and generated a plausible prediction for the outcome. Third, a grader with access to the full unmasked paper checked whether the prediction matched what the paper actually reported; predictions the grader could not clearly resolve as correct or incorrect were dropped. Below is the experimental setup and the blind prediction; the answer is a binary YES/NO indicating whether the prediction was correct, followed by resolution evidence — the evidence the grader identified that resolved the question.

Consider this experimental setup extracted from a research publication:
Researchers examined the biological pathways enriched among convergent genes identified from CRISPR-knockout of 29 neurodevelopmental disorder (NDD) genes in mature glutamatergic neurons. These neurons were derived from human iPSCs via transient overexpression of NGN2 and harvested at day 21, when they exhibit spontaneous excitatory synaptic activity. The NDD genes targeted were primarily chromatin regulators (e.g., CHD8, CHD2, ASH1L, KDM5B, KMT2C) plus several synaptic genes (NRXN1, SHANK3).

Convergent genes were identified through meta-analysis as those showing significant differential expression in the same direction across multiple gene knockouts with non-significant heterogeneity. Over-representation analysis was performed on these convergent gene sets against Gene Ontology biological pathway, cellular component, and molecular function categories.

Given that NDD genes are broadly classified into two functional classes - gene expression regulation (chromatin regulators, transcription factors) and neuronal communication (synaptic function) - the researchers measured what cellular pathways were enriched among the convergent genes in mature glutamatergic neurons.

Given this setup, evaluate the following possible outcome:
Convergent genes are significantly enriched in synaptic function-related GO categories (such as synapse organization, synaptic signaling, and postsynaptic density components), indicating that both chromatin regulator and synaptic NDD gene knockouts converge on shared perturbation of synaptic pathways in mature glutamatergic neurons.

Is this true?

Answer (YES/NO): YES